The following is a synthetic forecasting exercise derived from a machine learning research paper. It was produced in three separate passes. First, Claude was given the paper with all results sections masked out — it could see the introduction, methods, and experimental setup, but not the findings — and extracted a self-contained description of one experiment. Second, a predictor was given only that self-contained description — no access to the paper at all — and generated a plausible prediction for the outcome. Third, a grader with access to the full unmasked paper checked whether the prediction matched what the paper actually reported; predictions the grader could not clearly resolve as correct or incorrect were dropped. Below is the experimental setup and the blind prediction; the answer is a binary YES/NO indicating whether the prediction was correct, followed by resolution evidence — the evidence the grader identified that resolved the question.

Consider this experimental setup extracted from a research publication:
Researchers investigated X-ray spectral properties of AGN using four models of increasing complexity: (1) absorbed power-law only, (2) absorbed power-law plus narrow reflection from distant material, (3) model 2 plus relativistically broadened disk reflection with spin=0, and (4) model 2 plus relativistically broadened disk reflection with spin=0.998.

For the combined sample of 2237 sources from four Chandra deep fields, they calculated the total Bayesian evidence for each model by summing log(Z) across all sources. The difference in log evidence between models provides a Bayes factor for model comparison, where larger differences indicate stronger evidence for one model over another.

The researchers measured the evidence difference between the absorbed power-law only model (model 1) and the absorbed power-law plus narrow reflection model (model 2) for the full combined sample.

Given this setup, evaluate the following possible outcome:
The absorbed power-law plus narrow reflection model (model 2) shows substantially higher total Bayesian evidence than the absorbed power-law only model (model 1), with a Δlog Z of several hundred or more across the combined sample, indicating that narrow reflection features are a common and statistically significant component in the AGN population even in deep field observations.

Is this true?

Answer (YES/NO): YES